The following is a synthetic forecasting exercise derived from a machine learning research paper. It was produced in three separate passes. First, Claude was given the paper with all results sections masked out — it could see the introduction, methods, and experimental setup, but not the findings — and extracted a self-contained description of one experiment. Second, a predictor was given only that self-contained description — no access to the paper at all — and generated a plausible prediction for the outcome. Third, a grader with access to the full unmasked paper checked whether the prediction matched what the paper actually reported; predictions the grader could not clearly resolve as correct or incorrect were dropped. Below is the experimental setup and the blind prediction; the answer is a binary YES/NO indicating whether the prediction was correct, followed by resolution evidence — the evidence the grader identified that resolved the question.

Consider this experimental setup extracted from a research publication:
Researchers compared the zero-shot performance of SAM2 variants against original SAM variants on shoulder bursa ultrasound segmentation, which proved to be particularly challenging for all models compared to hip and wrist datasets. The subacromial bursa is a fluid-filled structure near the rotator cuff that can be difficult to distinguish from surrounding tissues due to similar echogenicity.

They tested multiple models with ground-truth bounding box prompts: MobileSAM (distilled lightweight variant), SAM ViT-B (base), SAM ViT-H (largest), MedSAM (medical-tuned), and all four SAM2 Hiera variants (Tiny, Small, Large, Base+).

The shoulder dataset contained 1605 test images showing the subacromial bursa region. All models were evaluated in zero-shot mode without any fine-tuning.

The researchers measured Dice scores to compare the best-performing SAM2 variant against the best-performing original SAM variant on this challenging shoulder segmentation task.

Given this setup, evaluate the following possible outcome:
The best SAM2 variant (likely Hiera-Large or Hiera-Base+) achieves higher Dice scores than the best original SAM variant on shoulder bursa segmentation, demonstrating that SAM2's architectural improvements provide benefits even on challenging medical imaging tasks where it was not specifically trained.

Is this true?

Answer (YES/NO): YES